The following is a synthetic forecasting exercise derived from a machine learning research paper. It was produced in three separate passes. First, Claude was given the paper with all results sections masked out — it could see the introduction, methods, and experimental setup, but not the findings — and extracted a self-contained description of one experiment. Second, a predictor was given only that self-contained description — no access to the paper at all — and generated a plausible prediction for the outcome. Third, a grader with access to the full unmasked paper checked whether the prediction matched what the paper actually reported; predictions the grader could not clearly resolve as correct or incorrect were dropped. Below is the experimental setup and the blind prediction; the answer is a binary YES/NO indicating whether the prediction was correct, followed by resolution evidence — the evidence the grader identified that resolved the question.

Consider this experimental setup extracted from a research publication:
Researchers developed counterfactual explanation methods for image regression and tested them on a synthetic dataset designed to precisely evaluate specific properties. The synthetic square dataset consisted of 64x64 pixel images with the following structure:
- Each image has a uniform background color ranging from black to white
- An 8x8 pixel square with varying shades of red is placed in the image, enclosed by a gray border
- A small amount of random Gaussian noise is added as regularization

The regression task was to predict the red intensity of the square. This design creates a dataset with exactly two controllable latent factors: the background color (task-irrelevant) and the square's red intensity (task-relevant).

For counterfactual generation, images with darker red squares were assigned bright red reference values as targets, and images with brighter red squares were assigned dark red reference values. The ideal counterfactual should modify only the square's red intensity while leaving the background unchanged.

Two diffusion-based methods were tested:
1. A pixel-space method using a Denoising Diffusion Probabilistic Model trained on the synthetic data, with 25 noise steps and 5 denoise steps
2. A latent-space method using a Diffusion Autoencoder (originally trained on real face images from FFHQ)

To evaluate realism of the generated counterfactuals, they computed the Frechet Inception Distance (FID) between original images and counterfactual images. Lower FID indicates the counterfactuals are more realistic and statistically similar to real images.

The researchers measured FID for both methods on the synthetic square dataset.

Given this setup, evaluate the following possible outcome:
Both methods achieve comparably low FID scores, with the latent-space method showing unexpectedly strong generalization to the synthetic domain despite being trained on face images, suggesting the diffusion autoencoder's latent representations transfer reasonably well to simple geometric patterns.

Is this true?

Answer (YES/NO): NO